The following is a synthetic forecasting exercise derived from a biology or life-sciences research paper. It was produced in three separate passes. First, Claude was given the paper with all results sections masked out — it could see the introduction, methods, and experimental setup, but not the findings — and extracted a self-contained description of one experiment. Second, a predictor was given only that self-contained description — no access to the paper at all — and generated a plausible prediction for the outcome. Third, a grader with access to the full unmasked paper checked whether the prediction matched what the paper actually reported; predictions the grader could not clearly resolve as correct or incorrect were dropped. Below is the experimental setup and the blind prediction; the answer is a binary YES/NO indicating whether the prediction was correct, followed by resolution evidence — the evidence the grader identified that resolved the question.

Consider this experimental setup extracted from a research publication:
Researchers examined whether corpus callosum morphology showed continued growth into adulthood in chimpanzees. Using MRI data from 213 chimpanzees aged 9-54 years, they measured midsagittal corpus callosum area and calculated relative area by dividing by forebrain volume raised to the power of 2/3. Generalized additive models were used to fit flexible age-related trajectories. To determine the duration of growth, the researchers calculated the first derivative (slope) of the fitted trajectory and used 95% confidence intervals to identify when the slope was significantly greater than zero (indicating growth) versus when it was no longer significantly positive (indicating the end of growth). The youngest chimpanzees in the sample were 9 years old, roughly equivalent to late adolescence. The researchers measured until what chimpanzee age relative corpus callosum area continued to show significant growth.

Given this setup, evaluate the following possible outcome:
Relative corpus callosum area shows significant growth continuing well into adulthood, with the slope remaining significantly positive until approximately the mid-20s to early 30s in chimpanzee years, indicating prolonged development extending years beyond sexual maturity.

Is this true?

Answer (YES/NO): YES